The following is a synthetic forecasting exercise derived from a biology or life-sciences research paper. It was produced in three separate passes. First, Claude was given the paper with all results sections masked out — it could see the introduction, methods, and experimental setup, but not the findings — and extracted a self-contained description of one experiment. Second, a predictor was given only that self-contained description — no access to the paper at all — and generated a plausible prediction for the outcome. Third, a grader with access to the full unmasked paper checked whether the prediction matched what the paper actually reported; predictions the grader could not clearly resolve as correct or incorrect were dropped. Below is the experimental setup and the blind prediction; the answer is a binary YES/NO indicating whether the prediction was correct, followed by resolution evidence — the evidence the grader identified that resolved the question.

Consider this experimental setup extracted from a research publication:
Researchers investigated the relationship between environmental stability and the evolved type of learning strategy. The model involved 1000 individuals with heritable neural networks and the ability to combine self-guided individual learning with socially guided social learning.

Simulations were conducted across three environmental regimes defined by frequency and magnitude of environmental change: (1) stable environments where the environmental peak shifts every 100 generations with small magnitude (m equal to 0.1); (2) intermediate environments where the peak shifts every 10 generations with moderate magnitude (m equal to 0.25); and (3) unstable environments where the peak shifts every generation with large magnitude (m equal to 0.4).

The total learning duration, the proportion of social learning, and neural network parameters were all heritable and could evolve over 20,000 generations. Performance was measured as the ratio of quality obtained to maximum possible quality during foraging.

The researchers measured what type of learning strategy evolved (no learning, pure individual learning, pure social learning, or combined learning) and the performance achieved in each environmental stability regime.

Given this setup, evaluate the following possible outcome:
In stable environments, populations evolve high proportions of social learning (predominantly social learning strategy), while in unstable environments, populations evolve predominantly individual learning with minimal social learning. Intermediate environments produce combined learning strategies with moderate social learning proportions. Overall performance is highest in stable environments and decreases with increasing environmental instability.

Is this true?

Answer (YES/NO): NO